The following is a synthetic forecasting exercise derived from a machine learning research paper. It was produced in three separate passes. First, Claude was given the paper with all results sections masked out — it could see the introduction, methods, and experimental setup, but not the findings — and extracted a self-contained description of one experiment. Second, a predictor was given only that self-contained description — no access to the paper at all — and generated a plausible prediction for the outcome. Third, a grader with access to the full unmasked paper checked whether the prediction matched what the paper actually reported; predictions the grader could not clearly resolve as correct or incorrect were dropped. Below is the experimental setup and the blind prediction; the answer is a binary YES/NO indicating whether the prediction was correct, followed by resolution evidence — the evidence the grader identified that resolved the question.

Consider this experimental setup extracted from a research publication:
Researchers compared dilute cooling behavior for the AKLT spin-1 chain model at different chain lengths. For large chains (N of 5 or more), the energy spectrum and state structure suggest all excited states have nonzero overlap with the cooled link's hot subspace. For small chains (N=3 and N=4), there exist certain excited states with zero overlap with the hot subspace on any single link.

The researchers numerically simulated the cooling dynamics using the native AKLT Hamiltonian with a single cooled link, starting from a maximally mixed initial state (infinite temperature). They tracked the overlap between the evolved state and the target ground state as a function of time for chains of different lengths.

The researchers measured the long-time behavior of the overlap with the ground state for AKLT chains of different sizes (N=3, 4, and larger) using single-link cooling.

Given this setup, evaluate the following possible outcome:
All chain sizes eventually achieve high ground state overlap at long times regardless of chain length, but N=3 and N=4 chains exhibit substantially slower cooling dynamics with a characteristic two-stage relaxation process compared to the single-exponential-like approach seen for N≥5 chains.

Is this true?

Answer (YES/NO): NO